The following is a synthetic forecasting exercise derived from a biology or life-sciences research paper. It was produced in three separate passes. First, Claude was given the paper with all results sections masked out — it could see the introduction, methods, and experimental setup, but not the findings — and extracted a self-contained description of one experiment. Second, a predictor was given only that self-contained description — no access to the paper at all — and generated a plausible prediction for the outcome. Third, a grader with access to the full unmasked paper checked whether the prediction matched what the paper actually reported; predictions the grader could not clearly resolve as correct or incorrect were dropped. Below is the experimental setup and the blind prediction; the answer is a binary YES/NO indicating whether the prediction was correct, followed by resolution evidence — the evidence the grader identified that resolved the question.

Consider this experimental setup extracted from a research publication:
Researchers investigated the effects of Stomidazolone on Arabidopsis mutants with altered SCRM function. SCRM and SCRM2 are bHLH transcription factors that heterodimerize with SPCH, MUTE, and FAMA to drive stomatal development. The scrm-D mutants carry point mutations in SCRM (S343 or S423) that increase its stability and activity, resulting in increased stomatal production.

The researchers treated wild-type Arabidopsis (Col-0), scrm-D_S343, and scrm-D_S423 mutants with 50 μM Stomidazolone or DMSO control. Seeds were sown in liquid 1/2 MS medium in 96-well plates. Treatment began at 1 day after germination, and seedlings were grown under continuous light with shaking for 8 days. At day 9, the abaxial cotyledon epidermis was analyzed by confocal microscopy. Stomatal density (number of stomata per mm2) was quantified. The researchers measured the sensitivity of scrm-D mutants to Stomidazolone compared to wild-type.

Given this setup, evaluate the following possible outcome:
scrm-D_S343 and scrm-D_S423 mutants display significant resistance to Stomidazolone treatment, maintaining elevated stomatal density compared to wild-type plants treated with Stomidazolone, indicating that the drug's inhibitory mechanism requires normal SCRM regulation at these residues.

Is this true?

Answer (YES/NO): NO